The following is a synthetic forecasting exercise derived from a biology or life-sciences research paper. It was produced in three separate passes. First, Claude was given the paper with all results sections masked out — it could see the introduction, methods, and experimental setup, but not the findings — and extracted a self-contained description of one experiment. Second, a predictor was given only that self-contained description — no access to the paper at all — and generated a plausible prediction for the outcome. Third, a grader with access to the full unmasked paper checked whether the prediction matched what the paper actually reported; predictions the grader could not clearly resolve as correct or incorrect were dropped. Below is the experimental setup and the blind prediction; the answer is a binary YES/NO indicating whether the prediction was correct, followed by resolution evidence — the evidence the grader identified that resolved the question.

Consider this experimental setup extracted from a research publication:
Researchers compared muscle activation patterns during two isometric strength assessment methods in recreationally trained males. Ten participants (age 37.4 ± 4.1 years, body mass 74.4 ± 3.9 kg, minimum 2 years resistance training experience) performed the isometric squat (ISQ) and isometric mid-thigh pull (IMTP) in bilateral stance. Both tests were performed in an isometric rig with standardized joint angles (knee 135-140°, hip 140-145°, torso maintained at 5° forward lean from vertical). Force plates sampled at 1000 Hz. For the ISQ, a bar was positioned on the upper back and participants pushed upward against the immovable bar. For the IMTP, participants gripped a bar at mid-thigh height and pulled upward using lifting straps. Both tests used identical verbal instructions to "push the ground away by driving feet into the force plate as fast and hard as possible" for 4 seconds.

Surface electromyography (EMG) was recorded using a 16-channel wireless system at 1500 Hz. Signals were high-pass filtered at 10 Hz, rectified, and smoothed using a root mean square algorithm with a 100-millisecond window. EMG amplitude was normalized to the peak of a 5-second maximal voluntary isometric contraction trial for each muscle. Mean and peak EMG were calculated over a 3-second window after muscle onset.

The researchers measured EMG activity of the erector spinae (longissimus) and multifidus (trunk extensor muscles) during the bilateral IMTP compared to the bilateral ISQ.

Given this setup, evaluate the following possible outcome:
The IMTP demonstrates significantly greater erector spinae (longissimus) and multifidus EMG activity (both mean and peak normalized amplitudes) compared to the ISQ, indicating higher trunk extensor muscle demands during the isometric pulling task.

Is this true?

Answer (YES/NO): NO